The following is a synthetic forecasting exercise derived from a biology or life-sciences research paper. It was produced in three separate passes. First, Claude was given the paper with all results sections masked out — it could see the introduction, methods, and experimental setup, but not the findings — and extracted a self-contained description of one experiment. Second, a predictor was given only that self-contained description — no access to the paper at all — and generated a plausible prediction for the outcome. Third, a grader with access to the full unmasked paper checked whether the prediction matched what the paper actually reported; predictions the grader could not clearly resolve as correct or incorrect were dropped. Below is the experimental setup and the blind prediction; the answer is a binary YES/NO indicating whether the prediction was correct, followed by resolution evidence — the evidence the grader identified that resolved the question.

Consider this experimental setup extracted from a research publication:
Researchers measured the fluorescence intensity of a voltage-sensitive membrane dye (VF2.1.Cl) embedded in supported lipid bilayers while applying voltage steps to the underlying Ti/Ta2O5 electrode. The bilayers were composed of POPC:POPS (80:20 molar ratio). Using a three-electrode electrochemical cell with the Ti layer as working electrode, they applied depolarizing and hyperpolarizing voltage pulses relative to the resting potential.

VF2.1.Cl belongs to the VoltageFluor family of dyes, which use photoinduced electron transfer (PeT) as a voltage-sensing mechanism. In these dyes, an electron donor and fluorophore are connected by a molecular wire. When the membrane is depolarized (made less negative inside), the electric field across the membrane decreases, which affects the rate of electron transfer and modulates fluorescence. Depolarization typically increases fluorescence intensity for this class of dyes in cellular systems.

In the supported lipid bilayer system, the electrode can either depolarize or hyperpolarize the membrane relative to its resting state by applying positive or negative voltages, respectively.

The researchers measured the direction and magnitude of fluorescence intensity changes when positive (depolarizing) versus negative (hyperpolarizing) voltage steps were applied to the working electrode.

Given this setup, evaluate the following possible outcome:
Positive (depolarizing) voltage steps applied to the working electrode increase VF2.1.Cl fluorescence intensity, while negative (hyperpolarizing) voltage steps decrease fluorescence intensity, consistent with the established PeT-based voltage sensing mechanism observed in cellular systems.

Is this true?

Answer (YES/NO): YES